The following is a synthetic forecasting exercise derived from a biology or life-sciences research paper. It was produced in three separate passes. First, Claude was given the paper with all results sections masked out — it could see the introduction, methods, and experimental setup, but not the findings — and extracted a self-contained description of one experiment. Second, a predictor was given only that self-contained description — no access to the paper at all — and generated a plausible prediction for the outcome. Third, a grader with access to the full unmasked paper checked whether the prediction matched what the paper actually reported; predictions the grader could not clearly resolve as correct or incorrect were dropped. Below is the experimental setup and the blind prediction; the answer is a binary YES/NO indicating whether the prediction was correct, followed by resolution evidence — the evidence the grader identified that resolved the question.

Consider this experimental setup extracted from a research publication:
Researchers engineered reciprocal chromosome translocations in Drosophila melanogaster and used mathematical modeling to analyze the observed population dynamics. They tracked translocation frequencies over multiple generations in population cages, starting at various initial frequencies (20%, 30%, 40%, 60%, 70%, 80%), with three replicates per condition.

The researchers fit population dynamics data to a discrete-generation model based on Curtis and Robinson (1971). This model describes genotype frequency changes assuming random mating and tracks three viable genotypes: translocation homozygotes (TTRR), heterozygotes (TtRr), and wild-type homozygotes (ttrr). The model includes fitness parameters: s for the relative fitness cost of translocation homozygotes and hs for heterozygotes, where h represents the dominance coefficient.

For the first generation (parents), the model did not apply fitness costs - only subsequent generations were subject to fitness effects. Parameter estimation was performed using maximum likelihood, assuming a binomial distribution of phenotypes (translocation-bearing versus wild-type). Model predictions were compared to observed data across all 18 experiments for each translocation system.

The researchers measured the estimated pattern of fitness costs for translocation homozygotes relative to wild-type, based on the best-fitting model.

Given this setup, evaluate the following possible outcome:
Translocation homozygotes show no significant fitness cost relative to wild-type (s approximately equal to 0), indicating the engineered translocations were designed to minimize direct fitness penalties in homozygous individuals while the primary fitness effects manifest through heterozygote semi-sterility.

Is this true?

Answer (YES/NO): NO